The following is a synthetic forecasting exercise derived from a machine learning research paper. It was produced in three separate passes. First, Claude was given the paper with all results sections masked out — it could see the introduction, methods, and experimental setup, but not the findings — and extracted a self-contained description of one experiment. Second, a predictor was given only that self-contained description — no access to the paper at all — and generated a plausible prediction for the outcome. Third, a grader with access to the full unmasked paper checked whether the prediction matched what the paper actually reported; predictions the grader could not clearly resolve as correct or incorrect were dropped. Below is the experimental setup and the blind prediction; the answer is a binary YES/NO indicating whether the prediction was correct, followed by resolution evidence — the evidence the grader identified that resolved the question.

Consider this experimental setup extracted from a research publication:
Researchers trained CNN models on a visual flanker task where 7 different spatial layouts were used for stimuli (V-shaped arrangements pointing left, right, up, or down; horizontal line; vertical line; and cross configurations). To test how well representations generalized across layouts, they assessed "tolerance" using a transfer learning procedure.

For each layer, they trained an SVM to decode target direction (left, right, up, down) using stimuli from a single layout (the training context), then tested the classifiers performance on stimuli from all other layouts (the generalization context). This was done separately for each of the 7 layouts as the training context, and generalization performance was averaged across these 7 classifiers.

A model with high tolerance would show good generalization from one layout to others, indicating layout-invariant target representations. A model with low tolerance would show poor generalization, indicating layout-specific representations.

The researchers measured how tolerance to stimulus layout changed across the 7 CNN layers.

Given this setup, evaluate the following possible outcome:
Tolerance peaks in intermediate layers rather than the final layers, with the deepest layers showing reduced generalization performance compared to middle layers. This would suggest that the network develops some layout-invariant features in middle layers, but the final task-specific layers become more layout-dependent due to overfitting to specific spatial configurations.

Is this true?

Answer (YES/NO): NO